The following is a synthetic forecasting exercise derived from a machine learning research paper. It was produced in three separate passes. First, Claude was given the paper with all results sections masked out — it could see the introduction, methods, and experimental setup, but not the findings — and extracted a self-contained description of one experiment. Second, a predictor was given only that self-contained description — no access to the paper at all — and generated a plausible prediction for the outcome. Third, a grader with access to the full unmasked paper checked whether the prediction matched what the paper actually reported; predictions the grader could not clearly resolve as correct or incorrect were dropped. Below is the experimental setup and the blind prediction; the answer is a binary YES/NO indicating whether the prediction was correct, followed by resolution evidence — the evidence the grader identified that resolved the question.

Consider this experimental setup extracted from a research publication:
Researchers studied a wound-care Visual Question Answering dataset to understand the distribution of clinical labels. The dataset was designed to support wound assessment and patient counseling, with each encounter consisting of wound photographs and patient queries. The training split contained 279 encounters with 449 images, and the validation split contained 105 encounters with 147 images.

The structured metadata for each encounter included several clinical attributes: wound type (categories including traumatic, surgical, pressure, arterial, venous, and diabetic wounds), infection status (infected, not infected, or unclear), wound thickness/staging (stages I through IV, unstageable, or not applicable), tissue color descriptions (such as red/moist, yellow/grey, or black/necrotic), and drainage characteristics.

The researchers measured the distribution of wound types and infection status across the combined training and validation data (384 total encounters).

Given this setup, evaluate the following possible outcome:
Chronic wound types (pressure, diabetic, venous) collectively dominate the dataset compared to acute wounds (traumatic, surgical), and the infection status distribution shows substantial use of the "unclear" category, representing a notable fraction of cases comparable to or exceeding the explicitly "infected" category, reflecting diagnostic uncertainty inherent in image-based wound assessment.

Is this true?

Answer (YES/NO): NO